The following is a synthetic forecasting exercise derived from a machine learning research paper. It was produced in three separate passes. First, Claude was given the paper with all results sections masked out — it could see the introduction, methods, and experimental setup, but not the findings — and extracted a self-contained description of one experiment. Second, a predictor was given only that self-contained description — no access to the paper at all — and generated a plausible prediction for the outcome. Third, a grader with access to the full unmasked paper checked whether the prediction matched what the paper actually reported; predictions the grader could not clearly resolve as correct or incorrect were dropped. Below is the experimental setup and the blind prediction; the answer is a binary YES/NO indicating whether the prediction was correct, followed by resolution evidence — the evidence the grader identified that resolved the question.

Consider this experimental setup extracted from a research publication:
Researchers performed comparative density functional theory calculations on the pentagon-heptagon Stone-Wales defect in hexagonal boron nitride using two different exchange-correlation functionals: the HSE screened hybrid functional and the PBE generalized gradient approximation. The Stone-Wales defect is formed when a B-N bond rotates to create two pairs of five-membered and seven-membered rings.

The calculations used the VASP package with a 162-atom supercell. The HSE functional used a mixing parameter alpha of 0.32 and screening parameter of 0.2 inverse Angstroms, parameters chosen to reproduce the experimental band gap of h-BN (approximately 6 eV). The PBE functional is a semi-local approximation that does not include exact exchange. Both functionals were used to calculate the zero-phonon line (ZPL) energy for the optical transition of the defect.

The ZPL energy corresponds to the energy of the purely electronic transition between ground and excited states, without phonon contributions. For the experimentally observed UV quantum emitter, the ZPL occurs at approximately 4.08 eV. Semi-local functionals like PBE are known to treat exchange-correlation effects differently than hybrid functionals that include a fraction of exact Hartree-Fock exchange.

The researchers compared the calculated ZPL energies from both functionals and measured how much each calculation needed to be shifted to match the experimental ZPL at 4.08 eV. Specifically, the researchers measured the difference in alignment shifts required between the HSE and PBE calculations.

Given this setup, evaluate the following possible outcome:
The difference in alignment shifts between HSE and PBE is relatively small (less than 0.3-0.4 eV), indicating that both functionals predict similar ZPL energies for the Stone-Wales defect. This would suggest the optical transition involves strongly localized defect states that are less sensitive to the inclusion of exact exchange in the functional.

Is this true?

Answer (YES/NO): NO